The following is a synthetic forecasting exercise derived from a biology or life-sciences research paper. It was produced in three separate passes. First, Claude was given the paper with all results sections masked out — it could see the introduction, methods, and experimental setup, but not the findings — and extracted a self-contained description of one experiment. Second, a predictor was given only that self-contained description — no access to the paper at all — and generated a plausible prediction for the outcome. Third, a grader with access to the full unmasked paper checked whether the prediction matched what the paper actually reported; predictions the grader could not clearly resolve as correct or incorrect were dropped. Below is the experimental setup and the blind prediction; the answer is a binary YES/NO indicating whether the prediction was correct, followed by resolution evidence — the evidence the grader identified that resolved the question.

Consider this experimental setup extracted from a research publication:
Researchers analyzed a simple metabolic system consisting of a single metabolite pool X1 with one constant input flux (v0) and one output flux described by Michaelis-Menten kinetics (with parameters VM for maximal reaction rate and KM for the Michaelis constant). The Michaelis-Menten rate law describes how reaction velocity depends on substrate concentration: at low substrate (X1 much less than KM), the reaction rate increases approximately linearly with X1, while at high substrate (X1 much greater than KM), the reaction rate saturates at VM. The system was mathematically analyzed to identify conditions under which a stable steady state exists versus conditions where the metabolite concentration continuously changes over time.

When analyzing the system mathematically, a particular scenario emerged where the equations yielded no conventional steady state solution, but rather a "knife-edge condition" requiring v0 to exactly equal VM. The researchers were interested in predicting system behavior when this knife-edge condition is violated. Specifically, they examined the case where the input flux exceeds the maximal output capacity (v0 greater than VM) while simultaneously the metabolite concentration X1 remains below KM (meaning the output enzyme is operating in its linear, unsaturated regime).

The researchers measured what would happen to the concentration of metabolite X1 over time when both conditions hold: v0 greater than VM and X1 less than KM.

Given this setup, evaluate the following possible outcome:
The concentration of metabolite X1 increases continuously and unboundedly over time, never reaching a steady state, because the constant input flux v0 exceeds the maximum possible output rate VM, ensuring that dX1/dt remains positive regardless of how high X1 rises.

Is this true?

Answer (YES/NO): YES